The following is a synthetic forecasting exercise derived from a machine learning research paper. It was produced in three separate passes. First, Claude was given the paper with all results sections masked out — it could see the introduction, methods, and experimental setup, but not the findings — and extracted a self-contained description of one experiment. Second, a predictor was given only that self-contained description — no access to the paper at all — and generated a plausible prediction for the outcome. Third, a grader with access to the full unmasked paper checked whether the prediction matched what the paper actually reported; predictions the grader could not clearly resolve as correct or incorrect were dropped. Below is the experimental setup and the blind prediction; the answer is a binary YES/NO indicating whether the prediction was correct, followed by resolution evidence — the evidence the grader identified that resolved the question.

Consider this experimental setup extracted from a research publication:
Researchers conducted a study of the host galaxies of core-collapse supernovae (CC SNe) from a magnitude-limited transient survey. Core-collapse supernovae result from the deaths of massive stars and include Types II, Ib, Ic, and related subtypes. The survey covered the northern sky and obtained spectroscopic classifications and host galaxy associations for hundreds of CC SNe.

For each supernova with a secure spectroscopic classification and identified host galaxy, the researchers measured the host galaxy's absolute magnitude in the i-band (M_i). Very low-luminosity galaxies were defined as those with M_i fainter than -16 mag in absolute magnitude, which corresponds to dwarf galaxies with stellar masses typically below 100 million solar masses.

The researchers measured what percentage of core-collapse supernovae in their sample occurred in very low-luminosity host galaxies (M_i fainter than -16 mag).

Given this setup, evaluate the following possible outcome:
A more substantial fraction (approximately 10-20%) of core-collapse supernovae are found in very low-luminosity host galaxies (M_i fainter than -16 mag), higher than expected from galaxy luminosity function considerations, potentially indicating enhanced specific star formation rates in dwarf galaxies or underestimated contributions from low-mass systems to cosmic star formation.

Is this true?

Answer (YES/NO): NO